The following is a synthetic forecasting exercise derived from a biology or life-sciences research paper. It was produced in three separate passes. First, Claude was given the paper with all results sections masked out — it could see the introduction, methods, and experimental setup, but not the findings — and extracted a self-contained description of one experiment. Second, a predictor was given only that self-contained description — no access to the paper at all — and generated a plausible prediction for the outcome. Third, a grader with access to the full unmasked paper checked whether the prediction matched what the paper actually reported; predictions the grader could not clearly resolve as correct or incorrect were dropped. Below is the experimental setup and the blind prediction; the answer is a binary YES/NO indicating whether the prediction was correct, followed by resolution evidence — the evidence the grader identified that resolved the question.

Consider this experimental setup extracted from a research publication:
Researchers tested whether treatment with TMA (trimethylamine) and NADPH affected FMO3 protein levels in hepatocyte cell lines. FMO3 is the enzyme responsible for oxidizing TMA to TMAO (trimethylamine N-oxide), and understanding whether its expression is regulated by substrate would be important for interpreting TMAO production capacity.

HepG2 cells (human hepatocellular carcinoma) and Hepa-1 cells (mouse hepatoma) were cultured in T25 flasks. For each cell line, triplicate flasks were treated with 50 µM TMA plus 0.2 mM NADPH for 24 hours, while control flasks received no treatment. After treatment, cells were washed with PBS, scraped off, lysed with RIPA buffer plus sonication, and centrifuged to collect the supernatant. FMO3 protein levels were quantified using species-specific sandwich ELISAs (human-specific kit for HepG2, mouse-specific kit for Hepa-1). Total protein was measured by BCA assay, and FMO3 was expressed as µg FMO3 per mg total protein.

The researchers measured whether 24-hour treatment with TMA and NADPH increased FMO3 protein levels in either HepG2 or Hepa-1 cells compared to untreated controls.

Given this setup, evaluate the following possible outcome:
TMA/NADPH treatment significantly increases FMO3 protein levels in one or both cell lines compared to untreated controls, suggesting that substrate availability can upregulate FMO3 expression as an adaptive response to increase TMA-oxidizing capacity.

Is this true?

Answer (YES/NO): YES